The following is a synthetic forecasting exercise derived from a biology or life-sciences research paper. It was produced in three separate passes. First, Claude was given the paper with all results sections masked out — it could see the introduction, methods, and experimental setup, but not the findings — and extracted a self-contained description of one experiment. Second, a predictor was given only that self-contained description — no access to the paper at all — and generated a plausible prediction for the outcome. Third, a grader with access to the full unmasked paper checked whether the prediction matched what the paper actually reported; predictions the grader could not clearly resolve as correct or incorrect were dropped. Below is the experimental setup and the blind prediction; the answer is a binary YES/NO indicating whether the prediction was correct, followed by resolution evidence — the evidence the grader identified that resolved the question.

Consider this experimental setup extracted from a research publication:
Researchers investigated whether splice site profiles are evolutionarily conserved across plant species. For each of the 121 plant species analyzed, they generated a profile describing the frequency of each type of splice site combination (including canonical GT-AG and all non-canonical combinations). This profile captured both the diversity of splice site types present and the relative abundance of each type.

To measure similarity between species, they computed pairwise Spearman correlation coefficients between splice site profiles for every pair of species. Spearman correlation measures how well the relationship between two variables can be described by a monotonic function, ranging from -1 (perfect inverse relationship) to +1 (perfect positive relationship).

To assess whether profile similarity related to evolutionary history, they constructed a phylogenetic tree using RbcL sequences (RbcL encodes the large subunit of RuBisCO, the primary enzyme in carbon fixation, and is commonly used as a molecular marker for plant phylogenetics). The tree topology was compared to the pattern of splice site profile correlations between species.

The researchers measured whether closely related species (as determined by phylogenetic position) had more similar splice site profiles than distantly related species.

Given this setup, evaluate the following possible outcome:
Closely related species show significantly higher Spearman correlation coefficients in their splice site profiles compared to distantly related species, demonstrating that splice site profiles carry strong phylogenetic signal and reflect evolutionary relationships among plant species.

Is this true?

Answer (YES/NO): NO